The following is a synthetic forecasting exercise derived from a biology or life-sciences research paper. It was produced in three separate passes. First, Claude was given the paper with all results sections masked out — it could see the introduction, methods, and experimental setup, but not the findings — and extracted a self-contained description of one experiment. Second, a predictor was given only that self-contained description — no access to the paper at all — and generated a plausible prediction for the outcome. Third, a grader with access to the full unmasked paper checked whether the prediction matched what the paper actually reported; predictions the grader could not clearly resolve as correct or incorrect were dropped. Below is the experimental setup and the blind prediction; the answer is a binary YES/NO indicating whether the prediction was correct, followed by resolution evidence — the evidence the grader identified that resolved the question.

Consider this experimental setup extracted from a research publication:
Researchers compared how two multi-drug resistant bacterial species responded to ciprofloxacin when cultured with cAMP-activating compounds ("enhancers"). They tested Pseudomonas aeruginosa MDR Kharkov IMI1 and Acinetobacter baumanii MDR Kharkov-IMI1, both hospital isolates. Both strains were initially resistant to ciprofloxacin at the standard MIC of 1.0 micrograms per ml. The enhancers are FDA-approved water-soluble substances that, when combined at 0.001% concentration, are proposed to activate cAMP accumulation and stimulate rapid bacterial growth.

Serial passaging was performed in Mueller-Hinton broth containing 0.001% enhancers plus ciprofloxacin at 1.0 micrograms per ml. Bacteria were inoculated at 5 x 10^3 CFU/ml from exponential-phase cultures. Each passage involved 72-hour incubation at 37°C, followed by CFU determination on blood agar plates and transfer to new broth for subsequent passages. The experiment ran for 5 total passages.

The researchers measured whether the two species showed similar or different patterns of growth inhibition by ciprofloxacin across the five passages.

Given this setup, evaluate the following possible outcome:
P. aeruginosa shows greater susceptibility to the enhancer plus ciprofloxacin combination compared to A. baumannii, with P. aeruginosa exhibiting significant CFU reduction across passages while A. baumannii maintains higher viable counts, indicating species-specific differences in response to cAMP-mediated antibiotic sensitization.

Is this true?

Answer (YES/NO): YES